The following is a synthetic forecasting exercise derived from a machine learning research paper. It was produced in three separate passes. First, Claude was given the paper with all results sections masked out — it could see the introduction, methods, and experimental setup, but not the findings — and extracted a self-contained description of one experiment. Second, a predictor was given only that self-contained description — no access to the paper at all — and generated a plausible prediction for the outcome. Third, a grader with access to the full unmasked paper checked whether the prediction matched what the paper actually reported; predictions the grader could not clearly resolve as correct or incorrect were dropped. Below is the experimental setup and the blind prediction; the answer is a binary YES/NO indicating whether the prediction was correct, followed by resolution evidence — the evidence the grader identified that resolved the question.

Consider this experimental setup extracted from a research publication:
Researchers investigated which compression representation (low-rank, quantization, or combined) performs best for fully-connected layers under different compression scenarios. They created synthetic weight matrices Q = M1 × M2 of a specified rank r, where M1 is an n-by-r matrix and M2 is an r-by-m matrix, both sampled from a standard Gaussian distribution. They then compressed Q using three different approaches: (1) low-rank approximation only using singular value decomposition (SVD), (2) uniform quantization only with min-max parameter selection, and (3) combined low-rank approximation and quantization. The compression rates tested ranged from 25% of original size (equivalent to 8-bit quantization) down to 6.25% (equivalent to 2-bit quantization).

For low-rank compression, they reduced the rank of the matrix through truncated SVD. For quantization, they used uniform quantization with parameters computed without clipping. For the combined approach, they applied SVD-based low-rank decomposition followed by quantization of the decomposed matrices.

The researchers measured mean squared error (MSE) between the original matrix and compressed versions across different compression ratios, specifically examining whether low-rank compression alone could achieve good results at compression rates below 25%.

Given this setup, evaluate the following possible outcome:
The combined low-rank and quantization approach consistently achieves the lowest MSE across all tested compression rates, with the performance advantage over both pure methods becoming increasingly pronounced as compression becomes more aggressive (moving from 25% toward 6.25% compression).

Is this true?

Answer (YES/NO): NO